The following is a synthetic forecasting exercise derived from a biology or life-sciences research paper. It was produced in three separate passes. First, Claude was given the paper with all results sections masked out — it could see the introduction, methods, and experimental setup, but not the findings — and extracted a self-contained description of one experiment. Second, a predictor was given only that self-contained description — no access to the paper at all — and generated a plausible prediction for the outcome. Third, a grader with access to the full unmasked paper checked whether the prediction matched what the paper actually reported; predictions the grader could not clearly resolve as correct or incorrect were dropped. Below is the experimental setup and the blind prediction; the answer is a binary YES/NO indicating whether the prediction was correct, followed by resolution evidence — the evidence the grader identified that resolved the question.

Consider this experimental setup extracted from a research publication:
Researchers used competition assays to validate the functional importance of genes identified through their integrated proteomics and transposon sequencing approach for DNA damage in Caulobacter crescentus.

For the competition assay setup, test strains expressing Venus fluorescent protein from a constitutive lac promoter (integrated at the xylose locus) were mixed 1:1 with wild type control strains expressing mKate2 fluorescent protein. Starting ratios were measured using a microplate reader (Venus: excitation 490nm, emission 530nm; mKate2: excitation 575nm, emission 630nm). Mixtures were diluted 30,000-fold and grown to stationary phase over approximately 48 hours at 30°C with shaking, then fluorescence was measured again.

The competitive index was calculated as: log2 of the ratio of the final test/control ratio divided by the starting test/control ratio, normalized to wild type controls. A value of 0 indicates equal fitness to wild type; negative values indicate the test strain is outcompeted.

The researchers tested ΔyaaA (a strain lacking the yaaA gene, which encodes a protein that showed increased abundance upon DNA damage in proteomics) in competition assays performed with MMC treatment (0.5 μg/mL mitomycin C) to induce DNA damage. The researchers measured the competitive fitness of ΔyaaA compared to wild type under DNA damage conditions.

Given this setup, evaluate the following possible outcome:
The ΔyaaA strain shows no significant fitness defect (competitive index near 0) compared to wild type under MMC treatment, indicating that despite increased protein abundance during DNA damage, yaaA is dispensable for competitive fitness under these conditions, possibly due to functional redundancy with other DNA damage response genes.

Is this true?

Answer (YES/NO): NO